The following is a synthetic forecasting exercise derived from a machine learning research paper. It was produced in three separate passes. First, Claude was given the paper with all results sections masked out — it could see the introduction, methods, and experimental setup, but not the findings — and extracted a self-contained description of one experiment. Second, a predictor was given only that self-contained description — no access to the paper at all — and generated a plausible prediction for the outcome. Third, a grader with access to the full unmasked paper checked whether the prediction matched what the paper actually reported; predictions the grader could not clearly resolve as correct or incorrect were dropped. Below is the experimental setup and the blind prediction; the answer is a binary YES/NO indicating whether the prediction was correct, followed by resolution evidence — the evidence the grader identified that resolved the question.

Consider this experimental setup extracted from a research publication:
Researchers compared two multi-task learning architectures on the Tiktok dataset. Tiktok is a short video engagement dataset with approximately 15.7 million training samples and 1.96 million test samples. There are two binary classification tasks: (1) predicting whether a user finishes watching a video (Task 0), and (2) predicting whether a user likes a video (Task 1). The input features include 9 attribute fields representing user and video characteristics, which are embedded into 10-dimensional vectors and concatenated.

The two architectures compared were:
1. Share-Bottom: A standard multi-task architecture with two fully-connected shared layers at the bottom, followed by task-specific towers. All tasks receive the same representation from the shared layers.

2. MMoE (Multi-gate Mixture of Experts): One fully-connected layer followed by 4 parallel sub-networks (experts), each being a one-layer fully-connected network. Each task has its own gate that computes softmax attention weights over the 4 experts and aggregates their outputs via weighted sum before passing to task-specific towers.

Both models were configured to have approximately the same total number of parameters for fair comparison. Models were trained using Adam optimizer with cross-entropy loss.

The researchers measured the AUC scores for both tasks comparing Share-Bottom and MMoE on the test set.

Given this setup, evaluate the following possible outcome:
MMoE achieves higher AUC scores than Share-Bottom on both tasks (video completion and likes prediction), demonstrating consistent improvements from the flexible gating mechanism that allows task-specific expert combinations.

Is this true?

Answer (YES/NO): YES